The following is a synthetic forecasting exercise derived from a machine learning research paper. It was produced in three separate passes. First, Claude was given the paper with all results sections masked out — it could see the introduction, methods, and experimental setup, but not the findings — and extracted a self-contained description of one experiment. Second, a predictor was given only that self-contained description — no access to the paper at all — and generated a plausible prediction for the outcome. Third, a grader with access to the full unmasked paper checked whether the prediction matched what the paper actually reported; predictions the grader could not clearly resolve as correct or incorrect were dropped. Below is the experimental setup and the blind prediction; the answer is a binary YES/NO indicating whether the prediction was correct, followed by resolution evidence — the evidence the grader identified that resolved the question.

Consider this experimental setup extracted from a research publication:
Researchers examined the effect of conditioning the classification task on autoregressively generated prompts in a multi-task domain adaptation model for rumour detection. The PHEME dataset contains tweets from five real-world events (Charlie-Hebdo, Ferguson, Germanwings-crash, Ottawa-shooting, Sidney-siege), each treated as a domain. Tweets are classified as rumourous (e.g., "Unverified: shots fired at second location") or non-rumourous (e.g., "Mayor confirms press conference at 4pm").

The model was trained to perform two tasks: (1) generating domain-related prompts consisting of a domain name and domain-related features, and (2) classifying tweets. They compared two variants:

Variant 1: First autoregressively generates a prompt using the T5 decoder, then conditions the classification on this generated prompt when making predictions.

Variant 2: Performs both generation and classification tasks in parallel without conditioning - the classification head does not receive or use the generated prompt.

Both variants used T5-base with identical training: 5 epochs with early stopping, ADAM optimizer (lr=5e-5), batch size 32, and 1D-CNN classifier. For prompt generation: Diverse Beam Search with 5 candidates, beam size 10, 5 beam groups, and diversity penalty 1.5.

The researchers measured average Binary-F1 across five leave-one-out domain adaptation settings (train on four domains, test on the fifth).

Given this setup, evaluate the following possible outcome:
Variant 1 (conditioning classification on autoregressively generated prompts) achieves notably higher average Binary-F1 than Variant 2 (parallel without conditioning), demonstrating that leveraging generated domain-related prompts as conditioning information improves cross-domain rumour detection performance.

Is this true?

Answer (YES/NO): YES